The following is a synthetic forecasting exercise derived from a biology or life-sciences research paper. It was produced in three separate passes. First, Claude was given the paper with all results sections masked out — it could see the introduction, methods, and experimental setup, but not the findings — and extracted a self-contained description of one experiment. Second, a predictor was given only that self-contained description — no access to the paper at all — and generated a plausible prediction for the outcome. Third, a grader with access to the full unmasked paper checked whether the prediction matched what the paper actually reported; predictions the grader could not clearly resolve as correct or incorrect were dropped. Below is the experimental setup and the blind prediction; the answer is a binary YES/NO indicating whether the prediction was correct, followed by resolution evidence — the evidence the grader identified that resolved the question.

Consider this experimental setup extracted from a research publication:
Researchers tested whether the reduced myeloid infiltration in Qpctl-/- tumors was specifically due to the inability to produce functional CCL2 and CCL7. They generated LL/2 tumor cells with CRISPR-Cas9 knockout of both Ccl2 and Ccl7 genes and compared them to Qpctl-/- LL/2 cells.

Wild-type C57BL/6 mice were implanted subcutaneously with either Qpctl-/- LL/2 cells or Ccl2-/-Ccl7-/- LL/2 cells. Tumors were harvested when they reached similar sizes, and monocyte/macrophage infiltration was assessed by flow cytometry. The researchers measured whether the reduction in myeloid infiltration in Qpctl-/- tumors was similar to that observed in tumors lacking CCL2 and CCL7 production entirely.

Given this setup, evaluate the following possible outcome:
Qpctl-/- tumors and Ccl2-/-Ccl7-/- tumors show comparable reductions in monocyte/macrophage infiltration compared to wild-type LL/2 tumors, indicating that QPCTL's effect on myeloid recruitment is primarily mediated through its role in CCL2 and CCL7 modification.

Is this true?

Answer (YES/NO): YES